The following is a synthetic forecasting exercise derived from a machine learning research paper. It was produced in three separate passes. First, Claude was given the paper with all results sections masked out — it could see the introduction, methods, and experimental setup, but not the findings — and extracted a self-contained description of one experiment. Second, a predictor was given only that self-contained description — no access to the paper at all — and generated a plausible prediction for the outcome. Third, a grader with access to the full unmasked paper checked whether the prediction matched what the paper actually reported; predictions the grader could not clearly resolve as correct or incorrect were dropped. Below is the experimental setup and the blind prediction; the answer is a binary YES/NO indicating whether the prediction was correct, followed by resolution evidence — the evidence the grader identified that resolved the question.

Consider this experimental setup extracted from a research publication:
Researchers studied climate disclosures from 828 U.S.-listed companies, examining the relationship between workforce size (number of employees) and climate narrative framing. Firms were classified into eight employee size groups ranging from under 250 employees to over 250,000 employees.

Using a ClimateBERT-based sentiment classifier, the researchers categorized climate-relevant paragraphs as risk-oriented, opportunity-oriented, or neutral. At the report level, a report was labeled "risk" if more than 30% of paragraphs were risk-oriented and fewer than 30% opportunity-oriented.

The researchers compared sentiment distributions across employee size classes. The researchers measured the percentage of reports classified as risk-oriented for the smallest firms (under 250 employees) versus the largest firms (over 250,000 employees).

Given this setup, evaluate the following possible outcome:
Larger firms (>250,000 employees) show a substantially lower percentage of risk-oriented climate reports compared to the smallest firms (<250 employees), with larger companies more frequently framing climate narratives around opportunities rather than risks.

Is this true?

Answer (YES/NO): NO